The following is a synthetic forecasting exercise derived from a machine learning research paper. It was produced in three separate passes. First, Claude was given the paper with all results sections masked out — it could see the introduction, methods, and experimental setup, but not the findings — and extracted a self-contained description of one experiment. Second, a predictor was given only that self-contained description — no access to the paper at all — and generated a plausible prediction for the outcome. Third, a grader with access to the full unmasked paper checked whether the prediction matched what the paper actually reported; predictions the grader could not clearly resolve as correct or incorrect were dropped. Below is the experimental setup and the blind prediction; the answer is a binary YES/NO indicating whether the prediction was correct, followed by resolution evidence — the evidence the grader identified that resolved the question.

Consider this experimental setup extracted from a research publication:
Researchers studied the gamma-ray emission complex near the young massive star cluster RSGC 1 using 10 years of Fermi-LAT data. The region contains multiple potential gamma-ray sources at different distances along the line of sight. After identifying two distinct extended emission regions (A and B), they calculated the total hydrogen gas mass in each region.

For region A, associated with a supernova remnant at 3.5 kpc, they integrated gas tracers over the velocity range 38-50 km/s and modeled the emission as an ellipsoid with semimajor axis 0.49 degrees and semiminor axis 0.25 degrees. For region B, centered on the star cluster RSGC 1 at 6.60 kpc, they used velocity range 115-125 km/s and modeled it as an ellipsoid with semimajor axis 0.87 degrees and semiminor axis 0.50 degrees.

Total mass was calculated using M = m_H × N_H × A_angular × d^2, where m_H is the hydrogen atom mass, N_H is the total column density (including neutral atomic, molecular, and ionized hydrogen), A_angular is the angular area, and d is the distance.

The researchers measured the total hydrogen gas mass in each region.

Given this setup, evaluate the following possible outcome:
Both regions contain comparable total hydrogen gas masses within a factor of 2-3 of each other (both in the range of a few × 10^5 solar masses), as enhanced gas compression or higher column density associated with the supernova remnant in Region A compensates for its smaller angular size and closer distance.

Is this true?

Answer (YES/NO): NO